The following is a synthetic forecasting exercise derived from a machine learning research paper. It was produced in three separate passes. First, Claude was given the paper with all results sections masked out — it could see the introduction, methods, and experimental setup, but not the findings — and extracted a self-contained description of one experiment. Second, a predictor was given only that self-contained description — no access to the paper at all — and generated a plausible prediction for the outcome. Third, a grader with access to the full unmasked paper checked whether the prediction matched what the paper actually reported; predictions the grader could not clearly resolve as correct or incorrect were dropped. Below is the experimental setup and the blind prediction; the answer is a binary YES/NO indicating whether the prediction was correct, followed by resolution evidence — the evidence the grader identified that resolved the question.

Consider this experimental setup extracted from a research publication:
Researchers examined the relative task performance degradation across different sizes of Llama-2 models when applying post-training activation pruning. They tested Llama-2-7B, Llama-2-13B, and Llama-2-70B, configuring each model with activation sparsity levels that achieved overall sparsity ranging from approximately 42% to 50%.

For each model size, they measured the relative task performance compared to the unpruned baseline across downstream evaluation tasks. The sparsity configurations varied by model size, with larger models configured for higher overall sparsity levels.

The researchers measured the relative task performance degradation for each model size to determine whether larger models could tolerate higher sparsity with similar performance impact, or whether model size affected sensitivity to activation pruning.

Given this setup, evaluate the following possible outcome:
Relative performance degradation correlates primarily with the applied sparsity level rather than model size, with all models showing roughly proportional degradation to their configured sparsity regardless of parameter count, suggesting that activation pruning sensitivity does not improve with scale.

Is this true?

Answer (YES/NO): NO